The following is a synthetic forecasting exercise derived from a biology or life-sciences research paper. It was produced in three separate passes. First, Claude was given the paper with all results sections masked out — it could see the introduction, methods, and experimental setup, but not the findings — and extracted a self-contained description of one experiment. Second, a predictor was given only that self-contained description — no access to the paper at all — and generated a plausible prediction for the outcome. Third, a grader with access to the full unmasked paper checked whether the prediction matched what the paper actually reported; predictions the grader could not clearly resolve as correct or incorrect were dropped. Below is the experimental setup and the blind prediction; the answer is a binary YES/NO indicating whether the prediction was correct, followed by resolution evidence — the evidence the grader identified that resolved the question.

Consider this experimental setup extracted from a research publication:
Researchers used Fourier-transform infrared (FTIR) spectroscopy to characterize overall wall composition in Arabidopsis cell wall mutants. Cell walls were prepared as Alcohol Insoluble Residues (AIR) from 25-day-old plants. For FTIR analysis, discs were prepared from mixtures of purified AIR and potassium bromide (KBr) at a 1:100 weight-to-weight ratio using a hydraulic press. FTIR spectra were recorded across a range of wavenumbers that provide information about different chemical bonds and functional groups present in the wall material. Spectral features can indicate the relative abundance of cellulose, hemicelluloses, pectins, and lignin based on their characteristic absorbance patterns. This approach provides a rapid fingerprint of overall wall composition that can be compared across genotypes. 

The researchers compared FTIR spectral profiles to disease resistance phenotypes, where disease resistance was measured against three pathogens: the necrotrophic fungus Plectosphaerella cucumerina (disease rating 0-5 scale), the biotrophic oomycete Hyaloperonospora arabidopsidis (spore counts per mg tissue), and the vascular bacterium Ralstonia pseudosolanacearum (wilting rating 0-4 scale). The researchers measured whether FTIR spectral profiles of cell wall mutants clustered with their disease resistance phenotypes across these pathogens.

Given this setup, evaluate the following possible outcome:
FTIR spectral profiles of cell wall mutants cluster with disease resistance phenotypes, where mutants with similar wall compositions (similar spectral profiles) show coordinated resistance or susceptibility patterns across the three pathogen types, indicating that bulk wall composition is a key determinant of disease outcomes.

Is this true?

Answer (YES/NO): NO